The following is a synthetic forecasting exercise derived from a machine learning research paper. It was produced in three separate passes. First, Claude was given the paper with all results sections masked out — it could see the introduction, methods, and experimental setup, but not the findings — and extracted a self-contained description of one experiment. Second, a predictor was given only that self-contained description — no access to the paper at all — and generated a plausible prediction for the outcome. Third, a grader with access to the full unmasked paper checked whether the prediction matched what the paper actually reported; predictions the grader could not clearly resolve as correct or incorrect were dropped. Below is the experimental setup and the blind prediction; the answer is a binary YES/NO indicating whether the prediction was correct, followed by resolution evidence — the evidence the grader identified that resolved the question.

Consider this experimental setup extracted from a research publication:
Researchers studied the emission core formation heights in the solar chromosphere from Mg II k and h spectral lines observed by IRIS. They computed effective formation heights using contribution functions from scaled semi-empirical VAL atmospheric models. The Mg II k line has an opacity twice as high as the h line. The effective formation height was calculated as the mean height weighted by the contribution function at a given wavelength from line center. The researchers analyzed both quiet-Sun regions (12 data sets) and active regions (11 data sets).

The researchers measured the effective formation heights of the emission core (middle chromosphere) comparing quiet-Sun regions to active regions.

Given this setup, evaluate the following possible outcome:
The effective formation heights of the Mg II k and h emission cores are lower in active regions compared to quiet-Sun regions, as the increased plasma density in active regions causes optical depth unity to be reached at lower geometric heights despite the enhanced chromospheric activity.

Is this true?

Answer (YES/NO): NO